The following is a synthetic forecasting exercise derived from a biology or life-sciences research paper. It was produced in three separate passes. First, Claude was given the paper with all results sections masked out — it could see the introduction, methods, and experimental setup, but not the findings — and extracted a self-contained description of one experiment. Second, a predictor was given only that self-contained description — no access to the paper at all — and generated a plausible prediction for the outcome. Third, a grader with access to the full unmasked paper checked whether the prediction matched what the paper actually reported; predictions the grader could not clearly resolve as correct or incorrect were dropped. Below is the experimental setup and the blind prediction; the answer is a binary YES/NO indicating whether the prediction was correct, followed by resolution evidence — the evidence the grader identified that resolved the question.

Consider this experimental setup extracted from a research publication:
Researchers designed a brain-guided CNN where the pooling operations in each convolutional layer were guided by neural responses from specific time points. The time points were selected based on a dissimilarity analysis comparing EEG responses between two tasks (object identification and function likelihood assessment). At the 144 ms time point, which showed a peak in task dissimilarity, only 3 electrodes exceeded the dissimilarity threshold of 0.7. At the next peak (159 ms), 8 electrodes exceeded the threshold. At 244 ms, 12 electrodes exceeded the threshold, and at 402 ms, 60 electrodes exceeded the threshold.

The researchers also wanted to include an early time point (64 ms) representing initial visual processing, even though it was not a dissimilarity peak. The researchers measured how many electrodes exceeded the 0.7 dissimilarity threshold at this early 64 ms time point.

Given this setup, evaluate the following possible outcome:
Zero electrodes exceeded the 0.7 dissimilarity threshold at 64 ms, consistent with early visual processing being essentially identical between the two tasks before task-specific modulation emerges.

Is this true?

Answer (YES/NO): NO